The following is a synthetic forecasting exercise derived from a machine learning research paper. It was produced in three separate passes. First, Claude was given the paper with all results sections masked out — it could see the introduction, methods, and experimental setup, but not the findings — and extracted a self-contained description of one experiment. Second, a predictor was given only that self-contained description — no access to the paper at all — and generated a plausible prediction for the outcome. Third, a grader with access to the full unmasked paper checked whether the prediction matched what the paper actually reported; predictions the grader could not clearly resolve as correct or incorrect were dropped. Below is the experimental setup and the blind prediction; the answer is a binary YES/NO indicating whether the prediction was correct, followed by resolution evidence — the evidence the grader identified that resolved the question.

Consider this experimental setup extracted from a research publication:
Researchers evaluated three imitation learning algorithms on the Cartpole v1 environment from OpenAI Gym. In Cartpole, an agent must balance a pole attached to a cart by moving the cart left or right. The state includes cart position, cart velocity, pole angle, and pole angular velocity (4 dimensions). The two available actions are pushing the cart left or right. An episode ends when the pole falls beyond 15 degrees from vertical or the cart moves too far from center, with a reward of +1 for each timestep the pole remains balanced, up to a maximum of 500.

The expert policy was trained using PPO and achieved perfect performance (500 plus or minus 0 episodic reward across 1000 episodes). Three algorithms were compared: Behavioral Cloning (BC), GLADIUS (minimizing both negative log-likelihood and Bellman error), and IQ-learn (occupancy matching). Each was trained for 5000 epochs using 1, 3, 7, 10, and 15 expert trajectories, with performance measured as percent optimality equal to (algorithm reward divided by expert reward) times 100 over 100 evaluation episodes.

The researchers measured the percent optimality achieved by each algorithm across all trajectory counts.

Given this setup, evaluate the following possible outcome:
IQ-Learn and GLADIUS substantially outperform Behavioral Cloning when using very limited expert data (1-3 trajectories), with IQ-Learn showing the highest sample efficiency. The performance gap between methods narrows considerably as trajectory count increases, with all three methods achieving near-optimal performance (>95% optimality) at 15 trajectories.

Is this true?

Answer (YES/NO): NO